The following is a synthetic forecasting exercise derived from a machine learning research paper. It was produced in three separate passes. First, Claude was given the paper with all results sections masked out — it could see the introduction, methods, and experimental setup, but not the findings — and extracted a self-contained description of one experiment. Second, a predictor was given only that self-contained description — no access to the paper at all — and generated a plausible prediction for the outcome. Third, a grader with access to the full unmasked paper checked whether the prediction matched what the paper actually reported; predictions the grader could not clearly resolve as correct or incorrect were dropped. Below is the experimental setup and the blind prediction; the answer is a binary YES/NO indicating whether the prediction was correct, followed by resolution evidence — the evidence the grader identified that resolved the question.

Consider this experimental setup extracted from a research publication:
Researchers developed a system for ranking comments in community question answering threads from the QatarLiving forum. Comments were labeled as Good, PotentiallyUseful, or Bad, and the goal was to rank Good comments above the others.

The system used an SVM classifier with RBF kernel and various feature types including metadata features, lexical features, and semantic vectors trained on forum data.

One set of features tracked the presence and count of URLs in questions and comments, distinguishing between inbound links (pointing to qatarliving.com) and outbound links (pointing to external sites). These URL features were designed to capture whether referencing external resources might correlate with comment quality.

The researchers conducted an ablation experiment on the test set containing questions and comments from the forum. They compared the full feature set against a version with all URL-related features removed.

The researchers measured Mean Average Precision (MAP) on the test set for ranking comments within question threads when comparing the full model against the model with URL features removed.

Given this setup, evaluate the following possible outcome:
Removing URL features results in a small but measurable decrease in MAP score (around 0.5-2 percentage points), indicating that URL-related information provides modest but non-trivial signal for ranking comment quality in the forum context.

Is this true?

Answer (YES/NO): NO